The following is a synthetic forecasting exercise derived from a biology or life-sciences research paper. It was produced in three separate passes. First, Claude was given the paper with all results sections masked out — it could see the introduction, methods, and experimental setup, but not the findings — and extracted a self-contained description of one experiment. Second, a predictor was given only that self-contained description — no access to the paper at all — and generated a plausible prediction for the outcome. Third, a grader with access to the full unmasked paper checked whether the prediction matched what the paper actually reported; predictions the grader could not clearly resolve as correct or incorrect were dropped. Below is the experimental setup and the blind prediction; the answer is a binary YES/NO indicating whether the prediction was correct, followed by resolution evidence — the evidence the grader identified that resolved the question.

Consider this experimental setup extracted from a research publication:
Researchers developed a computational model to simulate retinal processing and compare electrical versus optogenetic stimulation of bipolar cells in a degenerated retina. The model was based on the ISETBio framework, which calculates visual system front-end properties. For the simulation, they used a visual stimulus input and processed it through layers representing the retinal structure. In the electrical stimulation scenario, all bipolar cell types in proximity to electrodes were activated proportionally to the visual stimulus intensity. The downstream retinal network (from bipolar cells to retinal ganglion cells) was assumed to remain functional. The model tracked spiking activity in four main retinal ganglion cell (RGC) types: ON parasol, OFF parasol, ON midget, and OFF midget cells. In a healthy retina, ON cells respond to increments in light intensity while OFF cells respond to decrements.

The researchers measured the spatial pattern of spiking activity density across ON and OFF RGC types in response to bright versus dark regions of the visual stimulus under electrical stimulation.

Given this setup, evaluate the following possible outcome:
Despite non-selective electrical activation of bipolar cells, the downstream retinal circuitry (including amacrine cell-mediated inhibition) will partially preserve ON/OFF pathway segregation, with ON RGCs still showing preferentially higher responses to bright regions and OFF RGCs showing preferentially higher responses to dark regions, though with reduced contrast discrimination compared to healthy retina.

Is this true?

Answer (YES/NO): NO